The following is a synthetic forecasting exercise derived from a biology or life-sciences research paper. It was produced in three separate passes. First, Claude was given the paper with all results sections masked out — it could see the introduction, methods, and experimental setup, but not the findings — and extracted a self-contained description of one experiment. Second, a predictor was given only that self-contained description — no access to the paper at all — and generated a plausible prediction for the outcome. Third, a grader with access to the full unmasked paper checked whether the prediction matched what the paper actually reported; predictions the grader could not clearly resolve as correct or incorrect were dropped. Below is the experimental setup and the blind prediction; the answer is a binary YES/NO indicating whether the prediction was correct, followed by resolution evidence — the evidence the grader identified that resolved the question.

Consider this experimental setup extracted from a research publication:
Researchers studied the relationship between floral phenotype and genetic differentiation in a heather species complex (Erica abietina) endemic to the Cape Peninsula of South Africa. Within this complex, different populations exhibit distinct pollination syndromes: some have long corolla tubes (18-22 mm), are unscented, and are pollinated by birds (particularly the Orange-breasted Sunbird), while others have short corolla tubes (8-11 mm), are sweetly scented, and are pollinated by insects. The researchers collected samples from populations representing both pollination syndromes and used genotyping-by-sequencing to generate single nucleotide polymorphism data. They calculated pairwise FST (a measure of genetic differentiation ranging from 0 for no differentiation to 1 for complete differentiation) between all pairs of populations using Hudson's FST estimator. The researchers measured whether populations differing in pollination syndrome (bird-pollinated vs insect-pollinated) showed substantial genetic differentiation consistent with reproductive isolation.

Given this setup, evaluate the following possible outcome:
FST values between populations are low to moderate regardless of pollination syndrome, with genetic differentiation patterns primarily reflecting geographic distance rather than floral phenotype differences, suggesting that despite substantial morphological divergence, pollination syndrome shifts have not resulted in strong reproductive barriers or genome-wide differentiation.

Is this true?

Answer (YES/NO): YES